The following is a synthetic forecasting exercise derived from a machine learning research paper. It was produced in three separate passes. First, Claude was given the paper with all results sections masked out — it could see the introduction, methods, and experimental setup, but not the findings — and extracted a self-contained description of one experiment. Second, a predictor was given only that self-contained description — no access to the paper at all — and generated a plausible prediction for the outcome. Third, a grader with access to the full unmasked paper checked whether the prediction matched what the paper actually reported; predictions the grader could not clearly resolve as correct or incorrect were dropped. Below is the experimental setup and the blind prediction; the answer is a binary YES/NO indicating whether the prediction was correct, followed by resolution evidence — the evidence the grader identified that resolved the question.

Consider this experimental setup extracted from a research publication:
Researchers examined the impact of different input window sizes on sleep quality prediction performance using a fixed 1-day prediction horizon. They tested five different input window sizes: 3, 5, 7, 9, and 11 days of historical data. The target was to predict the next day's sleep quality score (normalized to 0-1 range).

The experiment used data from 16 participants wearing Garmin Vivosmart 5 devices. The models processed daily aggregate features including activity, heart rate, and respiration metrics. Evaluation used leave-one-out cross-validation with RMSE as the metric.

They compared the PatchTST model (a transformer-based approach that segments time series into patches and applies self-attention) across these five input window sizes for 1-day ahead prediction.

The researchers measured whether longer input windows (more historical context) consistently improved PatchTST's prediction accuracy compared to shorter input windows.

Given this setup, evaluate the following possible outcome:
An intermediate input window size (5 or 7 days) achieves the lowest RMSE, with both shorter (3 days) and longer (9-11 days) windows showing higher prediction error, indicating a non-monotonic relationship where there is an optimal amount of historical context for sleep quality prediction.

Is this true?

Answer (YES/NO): NO